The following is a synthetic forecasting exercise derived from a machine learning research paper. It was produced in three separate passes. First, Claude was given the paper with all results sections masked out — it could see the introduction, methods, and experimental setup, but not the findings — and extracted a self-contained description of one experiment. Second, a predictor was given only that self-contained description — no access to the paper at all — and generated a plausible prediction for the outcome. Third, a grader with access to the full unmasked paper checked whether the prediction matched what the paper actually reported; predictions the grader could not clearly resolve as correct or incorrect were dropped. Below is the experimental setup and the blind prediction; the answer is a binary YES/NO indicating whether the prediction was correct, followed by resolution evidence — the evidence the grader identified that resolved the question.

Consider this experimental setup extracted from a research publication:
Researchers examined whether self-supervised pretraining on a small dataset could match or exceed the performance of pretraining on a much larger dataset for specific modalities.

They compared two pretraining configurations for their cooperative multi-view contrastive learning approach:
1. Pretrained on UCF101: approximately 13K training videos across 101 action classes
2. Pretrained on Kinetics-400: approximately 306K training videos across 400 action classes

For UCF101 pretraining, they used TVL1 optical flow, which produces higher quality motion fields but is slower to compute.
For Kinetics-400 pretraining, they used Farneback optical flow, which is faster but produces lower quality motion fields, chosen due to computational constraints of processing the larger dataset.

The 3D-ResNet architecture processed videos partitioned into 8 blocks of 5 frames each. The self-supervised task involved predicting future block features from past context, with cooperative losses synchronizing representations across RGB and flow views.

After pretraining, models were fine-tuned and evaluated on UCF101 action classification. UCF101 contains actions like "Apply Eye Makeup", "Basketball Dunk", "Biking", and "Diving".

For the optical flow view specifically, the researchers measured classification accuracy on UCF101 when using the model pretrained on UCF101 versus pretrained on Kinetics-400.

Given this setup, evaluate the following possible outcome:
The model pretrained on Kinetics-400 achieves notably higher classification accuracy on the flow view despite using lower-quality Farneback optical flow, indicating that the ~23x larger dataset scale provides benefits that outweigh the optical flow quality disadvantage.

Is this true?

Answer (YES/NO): NO